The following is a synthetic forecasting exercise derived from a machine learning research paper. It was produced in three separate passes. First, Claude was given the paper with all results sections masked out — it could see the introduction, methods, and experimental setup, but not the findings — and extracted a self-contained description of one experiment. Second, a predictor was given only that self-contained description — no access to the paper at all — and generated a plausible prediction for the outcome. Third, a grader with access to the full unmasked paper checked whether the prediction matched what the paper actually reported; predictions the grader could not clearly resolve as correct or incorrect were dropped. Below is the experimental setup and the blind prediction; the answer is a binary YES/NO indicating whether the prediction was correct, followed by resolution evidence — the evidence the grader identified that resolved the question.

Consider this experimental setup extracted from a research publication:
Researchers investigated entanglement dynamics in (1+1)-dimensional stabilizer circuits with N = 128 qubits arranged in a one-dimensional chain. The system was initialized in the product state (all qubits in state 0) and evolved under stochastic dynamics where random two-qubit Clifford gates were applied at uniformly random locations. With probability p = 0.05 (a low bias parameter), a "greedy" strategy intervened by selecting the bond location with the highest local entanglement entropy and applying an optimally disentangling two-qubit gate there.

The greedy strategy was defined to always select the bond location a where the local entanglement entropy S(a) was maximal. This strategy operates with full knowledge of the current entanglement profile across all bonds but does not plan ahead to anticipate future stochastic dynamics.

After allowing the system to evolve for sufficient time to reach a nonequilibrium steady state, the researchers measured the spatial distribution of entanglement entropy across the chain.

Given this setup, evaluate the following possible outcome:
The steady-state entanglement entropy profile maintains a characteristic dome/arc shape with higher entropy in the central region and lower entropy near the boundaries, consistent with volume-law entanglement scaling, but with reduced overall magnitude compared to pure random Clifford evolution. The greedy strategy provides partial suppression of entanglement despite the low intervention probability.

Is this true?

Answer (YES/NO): NO